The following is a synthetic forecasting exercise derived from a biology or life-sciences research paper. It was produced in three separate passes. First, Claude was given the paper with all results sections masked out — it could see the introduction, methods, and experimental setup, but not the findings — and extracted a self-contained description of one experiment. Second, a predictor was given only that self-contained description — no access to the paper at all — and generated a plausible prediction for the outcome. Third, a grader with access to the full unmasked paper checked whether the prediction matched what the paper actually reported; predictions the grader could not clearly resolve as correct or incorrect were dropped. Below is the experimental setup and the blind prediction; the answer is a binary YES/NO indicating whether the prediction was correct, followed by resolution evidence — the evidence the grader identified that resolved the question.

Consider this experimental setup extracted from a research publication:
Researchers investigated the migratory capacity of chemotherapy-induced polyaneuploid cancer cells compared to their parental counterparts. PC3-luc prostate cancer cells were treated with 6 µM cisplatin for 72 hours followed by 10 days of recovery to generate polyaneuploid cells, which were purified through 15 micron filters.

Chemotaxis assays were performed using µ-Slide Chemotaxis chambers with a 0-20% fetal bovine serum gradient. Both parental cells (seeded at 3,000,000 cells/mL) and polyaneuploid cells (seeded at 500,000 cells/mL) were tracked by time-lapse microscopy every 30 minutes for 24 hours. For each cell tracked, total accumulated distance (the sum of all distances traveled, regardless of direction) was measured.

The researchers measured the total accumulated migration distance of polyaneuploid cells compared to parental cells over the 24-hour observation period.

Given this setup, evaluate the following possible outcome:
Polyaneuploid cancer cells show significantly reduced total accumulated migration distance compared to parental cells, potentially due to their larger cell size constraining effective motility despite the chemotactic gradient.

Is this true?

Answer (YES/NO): NO